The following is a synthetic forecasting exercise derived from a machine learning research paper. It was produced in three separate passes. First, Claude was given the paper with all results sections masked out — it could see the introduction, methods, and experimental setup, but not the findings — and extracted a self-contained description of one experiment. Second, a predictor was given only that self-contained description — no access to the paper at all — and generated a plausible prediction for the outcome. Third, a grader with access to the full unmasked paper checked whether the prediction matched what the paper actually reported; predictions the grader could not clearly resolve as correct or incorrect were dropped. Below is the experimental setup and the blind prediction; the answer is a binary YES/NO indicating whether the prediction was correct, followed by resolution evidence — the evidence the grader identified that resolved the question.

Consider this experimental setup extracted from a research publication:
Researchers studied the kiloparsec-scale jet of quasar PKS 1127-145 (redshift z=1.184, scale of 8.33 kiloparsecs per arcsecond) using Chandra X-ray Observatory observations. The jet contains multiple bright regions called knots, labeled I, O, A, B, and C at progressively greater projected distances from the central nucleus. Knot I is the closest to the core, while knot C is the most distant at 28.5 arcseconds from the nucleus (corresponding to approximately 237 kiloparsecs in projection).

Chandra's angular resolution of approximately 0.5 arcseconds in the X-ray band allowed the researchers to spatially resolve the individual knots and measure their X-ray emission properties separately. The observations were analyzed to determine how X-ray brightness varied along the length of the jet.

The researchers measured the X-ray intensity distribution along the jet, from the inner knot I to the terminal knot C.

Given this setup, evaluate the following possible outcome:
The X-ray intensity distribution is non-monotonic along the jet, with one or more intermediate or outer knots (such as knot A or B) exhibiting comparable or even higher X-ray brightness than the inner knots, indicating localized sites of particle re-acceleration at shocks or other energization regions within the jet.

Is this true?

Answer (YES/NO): NO